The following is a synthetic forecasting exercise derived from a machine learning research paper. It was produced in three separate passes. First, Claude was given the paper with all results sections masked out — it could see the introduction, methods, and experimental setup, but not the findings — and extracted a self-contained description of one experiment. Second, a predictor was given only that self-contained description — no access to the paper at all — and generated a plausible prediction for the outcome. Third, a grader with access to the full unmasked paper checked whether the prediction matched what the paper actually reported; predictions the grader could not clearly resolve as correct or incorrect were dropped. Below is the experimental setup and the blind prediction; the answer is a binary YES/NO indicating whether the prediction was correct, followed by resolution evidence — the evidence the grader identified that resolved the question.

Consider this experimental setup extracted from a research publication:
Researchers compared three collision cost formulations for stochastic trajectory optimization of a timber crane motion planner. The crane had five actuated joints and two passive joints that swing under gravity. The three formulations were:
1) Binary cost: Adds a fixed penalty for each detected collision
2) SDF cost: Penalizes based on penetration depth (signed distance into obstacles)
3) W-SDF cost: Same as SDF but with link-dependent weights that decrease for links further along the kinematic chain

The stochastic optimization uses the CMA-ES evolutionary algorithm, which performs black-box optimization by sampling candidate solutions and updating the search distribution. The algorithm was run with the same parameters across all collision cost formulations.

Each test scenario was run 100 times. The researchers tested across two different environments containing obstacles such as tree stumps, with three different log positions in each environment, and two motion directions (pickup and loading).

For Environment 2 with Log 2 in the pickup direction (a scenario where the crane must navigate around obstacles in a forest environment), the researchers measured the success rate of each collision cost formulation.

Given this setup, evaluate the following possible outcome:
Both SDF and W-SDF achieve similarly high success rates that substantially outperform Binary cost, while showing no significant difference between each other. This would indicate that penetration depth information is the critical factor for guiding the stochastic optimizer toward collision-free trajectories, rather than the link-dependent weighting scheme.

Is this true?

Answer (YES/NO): NO